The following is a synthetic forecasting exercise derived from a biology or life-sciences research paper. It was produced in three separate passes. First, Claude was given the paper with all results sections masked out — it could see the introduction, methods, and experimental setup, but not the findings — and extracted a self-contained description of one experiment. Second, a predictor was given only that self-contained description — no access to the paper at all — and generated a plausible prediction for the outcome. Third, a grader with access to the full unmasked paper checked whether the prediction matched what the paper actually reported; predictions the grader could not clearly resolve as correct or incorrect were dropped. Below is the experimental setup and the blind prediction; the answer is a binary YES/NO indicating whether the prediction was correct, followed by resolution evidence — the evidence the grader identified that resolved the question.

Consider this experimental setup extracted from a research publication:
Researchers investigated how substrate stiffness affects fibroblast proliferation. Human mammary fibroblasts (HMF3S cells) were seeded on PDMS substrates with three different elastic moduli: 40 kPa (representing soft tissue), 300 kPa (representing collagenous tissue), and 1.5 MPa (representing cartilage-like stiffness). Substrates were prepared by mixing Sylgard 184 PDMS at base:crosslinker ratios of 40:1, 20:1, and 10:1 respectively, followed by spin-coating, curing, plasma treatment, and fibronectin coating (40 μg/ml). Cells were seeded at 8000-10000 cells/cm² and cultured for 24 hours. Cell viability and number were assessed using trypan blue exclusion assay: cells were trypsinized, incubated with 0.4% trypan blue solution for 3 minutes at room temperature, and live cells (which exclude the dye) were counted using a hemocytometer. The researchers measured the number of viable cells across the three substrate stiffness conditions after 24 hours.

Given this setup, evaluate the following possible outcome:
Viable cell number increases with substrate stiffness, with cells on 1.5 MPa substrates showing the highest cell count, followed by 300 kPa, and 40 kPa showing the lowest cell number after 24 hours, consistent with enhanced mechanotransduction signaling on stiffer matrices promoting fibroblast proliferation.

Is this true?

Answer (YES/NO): YES